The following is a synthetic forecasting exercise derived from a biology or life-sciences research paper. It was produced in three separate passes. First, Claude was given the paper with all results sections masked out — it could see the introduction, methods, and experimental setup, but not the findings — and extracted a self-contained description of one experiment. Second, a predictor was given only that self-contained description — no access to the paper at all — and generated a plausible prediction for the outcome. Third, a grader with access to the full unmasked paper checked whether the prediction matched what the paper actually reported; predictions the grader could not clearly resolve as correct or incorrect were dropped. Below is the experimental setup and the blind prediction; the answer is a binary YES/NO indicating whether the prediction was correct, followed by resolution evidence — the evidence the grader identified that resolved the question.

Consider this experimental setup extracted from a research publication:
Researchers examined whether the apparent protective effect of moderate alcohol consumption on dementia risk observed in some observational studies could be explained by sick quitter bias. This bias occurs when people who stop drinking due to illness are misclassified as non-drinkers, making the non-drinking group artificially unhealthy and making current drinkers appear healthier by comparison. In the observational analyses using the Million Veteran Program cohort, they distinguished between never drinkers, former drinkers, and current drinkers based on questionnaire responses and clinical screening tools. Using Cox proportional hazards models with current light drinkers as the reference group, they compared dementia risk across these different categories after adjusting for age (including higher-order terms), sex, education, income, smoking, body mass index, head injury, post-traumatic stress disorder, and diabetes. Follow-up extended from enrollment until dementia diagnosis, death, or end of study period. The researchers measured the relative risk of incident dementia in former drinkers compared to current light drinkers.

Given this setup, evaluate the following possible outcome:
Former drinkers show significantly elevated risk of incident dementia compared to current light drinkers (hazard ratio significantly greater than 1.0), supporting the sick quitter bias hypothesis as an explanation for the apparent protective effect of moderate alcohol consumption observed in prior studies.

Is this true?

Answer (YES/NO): YES